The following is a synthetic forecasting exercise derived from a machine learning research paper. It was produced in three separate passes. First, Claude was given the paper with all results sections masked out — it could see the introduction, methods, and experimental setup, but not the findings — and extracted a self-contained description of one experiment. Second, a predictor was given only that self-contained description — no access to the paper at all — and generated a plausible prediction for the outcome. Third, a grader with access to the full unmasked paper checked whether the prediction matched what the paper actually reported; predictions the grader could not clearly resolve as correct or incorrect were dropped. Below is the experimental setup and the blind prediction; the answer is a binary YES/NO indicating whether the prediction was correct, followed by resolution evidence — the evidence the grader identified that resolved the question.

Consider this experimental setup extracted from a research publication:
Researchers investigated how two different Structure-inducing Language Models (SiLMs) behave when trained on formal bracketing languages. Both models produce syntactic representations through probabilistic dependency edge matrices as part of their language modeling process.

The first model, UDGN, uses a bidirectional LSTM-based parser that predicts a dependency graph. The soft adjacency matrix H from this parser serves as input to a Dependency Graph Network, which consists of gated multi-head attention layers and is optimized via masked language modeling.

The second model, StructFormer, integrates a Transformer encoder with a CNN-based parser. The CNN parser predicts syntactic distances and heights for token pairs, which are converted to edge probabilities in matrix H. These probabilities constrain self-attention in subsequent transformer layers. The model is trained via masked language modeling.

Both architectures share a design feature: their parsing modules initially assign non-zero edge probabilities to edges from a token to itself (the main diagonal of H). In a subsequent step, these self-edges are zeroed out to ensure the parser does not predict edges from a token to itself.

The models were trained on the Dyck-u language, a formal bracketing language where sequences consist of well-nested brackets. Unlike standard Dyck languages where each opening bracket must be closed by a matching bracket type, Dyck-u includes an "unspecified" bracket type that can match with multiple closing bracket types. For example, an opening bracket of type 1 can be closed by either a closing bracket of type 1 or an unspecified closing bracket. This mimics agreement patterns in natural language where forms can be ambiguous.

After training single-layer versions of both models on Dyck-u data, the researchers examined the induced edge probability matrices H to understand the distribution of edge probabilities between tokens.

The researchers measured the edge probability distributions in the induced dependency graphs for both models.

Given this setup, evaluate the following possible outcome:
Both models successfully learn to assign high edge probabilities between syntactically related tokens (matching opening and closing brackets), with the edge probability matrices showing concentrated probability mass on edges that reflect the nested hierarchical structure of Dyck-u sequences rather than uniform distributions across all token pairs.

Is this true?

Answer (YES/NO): NO